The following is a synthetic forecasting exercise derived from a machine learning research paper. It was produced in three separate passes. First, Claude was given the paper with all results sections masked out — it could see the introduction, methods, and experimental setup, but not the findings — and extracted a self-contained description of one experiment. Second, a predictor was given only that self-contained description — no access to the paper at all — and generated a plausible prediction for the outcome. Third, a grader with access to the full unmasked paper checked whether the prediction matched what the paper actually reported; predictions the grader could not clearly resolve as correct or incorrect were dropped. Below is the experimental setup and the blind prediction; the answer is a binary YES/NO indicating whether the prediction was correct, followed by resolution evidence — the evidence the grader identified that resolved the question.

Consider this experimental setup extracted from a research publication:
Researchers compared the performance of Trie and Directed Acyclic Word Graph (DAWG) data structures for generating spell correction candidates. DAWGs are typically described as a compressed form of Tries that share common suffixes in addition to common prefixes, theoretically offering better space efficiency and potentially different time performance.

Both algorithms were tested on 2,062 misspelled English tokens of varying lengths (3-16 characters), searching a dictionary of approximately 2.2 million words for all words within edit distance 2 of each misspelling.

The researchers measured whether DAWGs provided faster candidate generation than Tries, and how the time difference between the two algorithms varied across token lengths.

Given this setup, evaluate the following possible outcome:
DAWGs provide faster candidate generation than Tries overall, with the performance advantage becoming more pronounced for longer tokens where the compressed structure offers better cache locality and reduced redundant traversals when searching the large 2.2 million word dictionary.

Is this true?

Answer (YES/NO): NO